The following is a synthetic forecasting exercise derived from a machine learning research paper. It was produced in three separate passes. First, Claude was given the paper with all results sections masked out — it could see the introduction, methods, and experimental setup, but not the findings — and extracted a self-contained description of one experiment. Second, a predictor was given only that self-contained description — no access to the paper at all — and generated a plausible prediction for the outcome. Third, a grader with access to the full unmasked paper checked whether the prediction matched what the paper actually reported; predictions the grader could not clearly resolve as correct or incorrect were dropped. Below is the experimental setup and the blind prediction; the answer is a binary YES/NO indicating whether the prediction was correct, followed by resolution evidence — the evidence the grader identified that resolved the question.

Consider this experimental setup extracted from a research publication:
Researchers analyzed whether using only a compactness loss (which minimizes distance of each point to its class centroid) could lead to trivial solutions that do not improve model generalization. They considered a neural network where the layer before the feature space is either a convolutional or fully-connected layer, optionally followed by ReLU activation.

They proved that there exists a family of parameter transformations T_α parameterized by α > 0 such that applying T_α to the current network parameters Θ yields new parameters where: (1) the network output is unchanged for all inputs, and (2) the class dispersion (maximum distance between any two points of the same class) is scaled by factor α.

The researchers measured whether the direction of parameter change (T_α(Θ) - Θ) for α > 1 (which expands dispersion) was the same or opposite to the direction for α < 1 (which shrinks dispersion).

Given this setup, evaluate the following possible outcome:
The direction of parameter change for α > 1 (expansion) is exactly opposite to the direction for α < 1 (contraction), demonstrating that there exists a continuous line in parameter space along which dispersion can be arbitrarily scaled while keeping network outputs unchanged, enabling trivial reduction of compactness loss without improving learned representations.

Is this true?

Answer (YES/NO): YES